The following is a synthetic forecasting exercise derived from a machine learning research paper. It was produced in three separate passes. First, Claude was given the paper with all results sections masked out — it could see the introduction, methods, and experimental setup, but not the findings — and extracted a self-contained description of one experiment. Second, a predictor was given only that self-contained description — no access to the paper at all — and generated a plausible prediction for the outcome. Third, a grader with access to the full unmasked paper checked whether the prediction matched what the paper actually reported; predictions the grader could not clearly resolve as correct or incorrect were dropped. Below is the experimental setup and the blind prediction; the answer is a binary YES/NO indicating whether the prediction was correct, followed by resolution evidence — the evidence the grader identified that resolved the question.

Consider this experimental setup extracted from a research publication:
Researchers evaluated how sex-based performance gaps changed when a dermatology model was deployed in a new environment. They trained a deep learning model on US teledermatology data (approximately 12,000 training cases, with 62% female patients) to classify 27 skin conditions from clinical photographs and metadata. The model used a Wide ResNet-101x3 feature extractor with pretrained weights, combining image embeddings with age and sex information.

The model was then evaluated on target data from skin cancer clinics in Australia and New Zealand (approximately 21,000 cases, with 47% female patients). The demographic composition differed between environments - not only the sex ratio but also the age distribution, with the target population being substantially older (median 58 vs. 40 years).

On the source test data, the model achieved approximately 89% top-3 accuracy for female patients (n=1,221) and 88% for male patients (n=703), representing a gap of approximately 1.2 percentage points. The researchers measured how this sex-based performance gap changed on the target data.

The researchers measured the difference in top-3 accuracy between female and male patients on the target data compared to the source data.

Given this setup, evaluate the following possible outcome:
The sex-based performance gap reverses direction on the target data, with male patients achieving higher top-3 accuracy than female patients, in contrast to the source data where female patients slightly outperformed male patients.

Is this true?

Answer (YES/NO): NO